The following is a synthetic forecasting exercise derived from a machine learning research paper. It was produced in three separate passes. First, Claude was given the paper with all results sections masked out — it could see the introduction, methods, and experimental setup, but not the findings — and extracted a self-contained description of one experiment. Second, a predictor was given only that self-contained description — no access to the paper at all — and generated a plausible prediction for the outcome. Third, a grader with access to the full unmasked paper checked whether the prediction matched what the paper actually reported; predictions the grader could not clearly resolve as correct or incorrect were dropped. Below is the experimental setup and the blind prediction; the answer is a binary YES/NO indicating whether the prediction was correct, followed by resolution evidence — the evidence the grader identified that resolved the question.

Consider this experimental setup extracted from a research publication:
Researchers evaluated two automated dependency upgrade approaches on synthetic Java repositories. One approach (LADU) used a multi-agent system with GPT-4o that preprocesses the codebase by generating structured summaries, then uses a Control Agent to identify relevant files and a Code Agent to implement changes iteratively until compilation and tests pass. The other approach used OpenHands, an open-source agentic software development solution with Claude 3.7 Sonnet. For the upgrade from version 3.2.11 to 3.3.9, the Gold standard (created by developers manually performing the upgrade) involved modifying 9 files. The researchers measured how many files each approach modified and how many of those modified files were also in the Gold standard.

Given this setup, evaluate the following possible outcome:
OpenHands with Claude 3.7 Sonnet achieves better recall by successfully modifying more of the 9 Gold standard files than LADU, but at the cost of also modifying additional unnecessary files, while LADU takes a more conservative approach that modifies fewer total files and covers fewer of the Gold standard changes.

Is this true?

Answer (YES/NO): YES